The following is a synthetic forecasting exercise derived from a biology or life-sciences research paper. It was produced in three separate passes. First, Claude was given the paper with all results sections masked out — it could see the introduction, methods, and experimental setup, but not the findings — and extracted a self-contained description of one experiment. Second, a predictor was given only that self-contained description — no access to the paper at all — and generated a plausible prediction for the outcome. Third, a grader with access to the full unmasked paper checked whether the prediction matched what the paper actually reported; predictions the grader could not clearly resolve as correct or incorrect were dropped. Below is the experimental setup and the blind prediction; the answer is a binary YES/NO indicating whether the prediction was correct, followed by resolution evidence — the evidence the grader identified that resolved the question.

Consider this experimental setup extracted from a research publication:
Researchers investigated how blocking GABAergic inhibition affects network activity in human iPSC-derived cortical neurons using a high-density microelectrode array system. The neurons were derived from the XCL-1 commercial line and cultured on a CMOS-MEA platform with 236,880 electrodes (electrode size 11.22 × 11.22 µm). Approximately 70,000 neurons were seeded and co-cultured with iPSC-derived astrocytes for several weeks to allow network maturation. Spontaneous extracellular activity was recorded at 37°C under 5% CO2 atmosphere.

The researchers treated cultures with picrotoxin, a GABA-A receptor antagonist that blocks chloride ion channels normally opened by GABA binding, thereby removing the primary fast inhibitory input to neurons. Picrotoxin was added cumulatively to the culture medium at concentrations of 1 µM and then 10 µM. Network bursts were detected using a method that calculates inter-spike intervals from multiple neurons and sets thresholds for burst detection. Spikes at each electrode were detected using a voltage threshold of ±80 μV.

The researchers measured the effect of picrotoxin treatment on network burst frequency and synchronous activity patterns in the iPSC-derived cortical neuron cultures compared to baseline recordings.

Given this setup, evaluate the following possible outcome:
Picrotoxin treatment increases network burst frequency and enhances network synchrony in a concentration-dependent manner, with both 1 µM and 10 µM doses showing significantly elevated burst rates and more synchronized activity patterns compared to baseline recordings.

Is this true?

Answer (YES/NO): NO